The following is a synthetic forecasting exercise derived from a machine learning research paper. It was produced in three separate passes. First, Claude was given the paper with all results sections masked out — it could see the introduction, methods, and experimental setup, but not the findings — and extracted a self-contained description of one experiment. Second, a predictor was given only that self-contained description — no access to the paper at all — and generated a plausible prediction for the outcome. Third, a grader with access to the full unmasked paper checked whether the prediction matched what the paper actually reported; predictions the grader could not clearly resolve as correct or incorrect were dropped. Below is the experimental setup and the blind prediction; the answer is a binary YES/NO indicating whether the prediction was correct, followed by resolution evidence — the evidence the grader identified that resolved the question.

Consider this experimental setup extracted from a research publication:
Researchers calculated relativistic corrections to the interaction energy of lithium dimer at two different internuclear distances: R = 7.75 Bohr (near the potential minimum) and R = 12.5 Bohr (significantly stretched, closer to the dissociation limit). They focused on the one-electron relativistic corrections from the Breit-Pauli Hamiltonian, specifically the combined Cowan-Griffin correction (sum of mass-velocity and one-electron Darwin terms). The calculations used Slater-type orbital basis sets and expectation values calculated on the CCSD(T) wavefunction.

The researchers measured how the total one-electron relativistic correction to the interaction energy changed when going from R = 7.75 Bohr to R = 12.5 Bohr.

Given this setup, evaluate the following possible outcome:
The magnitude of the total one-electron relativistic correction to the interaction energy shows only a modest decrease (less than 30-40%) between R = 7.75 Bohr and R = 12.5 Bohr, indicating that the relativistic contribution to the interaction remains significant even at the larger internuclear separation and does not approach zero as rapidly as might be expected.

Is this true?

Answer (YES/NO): NO